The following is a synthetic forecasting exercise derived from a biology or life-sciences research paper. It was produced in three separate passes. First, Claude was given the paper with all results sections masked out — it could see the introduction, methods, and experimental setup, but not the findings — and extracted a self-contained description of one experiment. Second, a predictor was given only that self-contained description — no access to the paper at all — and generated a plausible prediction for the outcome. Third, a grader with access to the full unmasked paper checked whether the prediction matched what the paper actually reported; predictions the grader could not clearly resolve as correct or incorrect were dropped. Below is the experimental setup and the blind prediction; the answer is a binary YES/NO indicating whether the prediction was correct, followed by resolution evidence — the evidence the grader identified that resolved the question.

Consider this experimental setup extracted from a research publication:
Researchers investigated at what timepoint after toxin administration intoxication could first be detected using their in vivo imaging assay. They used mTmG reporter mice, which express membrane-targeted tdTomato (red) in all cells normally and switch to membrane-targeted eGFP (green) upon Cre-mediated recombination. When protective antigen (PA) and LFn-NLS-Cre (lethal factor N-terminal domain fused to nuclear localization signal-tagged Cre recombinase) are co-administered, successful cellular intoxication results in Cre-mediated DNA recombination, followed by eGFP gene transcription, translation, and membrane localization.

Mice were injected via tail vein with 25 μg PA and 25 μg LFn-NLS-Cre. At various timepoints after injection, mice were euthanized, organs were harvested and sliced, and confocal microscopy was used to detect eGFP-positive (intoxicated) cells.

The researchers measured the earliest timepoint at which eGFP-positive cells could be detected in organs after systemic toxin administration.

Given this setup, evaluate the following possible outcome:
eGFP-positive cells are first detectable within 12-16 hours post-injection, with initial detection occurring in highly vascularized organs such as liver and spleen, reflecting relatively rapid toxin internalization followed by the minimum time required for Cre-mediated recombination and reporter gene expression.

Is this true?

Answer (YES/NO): NO